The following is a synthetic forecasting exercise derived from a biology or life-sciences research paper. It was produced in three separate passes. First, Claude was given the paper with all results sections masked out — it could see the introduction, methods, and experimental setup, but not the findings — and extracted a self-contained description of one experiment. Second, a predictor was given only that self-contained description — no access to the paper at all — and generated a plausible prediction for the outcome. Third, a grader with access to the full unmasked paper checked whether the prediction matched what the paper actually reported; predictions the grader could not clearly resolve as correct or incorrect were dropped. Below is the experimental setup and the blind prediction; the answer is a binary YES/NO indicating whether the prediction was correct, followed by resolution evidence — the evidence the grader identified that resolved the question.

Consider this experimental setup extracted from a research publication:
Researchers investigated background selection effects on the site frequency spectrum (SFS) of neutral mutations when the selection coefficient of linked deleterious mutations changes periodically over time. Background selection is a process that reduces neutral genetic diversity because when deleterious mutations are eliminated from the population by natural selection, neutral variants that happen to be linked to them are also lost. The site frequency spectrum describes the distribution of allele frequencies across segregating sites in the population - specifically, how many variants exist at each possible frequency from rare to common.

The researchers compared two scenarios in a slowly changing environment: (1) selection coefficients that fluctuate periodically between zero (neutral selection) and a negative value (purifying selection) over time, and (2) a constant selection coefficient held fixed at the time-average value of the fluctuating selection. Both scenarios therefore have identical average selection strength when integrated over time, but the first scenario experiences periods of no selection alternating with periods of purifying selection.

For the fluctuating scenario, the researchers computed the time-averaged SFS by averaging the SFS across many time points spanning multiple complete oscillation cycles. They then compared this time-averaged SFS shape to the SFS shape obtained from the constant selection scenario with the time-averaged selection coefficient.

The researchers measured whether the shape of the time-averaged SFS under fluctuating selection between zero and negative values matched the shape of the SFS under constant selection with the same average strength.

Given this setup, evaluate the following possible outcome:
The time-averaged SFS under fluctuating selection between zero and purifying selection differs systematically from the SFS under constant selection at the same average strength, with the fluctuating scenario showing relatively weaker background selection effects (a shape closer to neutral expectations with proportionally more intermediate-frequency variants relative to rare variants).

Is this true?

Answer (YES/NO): YES